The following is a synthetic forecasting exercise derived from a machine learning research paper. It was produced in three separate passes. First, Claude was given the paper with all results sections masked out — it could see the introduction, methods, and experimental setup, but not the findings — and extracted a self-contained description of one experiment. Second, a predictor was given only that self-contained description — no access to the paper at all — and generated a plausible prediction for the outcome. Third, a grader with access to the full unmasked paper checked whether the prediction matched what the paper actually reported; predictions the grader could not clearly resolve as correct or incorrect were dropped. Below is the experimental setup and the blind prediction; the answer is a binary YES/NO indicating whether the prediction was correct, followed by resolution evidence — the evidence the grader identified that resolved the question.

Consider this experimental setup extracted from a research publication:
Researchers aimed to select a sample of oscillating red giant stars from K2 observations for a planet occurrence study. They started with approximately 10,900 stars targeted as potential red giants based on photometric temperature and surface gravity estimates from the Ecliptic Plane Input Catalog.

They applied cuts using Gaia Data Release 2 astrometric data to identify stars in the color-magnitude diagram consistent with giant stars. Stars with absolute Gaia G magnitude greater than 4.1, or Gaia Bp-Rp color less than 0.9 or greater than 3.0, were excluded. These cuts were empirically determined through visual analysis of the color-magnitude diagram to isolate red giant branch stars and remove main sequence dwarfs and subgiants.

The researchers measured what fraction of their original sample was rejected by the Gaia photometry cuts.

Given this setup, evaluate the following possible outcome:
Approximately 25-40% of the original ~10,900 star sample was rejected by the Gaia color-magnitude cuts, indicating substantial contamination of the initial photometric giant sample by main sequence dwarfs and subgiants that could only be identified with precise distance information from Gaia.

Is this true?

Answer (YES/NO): NO